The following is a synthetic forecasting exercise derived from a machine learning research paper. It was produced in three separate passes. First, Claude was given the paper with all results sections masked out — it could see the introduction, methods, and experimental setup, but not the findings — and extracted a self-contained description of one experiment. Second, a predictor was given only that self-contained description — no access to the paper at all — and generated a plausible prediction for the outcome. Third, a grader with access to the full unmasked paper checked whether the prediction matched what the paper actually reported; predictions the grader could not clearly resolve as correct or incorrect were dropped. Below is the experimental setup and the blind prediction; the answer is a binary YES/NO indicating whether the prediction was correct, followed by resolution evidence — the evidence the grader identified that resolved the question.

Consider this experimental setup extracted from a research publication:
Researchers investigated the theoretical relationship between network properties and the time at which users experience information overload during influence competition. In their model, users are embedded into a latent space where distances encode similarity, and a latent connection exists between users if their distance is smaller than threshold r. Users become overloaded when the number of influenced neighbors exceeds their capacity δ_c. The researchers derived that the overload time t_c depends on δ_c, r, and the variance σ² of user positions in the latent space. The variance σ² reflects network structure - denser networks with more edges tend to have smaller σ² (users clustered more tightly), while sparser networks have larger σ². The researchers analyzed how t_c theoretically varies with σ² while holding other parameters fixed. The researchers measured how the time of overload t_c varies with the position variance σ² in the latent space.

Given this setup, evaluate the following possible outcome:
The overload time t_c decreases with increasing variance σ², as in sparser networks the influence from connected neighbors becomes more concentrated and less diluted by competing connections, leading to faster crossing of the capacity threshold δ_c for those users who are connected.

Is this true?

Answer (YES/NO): NO